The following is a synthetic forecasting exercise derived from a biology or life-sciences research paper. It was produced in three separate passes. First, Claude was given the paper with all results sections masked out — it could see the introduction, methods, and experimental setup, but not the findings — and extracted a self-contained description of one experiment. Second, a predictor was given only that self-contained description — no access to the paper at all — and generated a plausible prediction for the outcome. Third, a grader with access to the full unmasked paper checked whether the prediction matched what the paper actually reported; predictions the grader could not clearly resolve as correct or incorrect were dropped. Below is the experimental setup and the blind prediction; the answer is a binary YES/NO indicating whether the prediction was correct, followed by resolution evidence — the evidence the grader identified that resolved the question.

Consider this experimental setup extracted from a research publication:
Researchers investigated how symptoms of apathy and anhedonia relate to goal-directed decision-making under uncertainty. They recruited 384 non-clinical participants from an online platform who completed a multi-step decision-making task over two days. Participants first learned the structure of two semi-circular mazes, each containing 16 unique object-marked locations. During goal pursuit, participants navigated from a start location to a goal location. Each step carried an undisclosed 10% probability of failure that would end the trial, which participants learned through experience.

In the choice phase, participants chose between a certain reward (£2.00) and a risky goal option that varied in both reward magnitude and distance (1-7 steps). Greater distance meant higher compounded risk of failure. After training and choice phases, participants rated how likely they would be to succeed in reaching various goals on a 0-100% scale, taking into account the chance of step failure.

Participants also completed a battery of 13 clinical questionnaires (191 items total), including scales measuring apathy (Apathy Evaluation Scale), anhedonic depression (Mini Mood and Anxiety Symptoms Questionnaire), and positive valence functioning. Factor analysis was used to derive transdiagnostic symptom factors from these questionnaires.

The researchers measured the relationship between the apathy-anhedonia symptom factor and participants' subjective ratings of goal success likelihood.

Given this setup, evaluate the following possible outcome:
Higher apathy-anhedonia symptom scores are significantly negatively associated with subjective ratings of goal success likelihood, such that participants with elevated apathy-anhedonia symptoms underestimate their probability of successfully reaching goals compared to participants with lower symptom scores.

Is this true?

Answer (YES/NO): YES